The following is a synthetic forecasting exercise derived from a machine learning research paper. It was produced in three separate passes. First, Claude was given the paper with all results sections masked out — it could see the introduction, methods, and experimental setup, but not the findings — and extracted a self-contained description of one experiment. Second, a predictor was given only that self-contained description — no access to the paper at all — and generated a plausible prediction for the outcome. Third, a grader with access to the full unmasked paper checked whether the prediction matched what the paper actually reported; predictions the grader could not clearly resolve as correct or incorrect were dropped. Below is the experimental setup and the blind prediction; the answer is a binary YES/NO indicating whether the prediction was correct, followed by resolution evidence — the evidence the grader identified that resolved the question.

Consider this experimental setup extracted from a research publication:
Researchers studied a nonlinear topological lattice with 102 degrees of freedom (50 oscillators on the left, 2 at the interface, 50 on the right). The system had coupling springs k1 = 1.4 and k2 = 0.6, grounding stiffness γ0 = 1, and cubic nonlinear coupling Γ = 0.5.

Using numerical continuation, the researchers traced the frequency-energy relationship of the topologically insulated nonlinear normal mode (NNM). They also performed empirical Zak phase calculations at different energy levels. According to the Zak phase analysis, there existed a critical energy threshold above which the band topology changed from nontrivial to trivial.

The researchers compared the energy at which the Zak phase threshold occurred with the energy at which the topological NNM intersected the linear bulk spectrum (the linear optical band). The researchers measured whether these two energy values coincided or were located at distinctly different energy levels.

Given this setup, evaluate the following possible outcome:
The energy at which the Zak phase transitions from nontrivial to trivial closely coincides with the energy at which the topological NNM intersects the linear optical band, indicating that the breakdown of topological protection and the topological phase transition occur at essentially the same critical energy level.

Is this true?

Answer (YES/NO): YES